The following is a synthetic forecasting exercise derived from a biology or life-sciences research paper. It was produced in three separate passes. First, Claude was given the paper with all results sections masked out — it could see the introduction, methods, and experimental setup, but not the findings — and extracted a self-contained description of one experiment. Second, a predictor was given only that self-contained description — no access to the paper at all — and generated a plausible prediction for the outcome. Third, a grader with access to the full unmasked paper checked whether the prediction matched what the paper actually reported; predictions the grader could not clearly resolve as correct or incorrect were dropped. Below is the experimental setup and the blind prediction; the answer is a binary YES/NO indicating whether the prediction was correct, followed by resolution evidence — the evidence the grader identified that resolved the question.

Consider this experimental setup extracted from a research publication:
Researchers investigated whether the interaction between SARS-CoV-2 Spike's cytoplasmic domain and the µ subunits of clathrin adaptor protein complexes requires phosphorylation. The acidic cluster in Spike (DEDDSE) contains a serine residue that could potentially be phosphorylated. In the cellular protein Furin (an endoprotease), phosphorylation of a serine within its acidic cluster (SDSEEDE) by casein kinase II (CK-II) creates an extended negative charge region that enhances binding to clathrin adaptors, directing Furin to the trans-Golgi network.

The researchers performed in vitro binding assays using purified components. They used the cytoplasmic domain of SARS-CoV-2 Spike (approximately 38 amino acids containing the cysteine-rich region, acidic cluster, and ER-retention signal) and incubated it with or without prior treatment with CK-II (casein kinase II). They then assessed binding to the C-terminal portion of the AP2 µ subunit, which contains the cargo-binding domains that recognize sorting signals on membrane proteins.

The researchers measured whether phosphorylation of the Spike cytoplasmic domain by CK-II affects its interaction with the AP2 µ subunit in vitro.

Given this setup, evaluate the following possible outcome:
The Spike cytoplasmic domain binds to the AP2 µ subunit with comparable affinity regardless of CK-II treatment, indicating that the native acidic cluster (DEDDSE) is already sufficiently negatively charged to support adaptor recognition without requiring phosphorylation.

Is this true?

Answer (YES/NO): NO